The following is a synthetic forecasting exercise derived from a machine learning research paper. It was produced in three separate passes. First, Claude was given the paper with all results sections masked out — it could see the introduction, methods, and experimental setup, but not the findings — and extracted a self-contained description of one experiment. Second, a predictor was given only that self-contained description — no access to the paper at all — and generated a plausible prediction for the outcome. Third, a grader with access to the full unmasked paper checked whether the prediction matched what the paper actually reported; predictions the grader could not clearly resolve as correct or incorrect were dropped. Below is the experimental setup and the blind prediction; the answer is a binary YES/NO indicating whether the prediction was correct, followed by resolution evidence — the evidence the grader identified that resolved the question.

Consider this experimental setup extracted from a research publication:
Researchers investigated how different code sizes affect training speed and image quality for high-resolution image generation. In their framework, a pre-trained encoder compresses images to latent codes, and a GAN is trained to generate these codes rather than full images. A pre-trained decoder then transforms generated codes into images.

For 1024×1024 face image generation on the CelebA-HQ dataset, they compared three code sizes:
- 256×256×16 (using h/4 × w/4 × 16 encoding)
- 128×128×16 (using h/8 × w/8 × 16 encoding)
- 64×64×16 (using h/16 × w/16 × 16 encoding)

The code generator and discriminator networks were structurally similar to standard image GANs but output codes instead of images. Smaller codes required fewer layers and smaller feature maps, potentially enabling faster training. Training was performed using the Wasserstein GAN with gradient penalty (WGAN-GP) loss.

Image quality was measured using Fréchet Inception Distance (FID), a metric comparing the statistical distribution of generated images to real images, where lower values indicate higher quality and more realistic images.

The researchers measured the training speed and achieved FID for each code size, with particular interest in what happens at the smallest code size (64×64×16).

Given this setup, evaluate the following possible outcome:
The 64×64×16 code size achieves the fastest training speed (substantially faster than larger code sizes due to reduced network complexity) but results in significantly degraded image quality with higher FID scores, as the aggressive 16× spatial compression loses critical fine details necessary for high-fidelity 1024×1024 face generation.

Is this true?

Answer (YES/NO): NO